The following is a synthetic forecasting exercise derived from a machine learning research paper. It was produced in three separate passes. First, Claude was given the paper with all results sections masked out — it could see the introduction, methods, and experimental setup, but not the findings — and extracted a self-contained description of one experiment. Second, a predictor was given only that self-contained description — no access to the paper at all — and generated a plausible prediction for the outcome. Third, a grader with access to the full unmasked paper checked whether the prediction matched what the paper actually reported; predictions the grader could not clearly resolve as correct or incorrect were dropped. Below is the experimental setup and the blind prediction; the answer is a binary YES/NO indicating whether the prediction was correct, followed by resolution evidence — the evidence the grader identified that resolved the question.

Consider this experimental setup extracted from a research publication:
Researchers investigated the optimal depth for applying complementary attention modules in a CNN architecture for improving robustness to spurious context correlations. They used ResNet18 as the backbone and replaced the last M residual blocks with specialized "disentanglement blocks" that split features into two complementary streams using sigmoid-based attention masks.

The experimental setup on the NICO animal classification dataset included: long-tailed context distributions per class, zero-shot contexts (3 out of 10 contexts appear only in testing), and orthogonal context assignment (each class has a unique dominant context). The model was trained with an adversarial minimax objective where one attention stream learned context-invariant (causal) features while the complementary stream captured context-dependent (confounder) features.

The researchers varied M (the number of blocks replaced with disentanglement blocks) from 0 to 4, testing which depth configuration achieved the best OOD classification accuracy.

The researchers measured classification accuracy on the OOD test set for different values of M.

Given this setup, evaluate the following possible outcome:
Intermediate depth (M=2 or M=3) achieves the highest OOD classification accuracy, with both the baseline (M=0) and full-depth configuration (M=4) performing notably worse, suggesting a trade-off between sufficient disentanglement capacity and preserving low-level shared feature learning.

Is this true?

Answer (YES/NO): NO